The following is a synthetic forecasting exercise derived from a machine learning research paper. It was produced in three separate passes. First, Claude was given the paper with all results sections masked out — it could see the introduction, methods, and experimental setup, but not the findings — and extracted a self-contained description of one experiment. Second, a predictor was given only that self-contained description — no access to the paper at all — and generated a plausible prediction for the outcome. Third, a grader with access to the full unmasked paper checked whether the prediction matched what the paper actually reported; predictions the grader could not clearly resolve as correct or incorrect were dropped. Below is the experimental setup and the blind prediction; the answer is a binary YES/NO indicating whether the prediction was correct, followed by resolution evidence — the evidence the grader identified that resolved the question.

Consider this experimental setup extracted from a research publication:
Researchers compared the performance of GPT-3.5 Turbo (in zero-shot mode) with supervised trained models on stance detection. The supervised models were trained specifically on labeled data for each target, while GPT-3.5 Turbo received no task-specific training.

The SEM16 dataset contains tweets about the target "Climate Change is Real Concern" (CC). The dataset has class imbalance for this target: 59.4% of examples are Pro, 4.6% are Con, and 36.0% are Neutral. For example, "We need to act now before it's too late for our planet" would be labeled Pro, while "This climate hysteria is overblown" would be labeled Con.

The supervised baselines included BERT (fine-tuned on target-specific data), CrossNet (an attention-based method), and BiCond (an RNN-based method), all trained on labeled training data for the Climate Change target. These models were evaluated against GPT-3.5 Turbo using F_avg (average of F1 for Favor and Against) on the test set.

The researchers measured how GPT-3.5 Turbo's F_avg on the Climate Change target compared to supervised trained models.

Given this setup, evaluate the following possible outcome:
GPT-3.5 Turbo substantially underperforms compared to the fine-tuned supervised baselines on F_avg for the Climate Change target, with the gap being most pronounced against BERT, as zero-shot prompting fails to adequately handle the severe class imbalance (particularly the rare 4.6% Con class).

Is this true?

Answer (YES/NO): NO